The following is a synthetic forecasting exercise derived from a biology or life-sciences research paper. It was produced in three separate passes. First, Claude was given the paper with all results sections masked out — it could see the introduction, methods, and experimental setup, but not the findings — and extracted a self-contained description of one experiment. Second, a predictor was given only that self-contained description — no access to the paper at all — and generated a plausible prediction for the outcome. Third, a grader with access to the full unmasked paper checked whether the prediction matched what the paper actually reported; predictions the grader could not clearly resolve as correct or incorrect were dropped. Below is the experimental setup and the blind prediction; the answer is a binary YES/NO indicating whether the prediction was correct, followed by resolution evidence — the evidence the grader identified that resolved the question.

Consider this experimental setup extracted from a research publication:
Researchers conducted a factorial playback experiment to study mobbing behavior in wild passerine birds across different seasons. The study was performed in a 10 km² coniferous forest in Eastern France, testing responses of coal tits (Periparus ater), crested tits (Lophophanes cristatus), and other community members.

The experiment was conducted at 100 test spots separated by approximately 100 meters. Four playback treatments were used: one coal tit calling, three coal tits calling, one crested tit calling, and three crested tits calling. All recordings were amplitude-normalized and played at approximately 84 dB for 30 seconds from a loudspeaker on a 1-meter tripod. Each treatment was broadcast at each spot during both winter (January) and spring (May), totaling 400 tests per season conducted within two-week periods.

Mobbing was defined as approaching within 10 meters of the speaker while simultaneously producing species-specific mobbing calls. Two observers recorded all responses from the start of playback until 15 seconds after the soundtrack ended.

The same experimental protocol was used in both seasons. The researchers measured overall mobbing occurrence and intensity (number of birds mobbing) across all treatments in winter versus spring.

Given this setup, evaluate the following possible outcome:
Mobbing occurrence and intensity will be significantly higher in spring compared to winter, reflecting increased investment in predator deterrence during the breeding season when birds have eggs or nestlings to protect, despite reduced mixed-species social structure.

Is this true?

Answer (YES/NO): NO